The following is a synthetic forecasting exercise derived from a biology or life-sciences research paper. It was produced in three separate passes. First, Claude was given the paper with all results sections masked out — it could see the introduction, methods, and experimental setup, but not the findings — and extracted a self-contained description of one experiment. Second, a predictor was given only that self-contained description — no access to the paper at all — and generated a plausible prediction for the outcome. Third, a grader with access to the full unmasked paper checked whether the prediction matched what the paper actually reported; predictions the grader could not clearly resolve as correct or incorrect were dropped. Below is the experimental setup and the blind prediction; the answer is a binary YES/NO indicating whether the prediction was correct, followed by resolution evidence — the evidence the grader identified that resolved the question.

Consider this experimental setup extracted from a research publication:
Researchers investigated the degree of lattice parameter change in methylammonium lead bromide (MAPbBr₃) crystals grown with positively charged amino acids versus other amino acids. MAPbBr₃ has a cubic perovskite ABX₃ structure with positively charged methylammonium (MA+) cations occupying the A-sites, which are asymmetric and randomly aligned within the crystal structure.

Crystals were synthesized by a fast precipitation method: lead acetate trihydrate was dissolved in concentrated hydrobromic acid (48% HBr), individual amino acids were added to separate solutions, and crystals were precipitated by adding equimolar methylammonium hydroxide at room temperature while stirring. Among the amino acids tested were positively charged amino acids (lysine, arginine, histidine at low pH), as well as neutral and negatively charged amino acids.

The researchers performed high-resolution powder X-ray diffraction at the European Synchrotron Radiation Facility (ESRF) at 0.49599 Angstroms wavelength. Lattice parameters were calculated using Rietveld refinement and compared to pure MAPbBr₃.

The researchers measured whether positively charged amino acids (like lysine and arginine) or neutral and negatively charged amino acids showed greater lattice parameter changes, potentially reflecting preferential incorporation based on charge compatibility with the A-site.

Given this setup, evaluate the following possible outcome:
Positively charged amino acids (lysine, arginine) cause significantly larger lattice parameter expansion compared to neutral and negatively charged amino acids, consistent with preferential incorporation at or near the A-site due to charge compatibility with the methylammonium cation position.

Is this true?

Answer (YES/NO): NO